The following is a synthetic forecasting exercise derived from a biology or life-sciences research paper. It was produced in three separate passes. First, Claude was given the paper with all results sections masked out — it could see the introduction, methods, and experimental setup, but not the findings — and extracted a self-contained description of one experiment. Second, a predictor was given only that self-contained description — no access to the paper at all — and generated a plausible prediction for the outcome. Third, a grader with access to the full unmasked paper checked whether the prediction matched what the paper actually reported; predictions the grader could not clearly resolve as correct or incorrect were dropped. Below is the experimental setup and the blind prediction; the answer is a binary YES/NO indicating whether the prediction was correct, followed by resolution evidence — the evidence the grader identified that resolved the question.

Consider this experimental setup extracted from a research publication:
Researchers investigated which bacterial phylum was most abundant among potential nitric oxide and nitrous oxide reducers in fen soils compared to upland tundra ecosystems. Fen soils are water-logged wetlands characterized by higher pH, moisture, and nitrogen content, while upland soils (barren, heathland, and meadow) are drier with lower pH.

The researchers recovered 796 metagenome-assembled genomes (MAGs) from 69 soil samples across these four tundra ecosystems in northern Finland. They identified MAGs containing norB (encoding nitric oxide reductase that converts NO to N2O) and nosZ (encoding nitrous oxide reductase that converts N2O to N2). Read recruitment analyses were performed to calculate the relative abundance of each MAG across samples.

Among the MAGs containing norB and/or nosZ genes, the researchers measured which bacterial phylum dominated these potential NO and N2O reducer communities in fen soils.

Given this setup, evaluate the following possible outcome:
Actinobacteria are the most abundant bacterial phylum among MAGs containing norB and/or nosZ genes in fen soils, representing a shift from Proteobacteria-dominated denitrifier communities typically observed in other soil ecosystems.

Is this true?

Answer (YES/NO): NO